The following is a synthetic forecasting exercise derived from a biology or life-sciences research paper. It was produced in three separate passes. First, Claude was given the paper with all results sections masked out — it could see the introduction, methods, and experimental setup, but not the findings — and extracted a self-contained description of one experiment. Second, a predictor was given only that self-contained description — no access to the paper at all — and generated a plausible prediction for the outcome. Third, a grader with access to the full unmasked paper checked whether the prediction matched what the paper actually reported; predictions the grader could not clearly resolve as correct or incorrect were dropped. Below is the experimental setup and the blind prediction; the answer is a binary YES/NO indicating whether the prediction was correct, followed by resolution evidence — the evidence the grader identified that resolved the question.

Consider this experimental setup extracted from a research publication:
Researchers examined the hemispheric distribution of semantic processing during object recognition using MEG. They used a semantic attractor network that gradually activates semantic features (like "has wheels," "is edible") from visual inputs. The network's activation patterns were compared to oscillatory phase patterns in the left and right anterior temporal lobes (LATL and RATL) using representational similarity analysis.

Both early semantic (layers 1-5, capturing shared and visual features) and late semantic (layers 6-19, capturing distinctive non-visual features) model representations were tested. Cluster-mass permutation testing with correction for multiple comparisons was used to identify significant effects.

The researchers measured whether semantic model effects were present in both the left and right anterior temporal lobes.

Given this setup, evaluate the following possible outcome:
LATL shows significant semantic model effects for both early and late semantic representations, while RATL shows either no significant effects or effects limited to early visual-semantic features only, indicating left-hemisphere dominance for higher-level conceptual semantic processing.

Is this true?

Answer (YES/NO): YES